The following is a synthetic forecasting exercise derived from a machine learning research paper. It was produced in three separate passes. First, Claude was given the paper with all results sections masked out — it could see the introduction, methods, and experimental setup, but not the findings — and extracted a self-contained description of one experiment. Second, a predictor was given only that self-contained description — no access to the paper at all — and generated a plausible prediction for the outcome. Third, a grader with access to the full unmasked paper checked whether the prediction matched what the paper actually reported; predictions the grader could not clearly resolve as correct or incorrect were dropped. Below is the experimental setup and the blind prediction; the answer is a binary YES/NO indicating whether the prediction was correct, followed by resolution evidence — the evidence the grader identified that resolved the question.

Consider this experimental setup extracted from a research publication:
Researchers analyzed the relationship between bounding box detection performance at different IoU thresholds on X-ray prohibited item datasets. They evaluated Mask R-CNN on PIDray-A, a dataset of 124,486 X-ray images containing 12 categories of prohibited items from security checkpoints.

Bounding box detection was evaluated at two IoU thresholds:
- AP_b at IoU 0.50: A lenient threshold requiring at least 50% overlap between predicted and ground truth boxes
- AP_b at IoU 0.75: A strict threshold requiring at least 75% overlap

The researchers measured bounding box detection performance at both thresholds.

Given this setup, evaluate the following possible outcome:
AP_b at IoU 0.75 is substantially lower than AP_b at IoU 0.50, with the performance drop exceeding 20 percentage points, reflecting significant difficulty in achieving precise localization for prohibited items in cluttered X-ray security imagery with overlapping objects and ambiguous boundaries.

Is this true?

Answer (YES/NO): NO